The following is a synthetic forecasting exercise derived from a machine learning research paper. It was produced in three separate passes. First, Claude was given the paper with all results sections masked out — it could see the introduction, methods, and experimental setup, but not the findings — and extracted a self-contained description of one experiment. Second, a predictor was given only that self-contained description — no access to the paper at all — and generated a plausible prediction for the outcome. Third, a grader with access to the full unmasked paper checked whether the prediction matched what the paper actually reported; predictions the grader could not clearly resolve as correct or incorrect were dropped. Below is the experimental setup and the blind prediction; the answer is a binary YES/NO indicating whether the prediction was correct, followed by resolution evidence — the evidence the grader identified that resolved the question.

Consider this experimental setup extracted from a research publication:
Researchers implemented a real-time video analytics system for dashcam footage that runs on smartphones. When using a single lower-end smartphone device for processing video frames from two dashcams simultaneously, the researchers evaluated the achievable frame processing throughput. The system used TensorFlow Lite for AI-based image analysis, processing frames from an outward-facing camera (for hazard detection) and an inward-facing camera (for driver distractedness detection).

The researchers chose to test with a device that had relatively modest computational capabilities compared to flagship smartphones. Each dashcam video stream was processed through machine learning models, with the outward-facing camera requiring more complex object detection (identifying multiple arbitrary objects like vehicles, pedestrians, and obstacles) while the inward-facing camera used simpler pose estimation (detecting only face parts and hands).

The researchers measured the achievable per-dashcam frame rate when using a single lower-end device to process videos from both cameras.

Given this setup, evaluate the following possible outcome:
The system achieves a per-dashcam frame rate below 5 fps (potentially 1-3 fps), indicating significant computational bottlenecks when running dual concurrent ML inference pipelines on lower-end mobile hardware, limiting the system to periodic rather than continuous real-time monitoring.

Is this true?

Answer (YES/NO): NO